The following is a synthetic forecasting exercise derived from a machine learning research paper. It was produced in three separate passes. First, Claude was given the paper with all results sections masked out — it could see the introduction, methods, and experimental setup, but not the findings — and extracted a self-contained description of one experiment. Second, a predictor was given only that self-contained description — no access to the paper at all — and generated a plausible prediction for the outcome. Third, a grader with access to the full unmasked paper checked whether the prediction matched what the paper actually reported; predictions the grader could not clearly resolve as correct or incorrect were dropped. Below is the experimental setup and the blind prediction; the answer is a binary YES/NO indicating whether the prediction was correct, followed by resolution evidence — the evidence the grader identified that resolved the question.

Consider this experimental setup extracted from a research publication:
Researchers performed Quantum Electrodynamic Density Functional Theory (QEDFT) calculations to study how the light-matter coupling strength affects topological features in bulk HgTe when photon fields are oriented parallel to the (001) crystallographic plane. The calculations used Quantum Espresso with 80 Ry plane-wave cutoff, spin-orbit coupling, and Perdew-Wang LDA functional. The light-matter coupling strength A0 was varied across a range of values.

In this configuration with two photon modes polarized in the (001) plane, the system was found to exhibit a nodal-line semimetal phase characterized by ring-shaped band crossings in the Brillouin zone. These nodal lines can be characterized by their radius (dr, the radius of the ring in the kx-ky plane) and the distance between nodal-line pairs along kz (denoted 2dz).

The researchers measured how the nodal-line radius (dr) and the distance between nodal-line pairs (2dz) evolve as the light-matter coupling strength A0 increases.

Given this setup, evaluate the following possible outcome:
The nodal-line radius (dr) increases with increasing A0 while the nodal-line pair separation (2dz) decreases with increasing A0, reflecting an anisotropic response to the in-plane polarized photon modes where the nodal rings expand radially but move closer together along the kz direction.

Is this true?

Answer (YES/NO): NO